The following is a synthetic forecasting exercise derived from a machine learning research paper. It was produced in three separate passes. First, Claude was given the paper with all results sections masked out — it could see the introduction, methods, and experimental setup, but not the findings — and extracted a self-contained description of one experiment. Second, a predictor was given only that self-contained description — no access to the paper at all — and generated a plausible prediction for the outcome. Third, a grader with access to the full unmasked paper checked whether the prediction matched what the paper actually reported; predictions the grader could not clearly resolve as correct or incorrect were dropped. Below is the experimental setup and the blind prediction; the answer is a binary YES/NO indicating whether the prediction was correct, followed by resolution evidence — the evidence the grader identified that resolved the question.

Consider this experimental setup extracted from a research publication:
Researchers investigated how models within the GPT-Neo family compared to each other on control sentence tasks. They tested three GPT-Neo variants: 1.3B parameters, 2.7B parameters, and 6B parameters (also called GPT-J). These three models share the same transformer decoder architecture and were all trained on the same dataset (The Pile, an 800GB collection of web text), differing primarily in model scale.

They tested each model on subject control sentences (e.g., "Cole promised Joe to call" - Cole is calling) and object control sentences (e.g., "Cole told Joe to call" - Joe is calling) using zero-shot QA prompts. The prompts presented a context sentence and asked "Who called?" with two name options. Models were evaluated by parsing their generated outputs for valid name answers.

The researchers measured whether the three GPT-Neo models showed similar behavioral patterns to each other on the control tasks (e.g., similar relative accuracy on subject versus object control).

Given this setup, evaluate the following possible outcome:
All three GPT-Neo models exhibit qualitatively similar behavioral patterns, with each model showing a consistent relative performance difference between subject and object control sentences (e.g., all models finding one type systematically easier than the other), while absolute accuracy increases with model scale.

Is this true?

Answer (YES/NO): YES